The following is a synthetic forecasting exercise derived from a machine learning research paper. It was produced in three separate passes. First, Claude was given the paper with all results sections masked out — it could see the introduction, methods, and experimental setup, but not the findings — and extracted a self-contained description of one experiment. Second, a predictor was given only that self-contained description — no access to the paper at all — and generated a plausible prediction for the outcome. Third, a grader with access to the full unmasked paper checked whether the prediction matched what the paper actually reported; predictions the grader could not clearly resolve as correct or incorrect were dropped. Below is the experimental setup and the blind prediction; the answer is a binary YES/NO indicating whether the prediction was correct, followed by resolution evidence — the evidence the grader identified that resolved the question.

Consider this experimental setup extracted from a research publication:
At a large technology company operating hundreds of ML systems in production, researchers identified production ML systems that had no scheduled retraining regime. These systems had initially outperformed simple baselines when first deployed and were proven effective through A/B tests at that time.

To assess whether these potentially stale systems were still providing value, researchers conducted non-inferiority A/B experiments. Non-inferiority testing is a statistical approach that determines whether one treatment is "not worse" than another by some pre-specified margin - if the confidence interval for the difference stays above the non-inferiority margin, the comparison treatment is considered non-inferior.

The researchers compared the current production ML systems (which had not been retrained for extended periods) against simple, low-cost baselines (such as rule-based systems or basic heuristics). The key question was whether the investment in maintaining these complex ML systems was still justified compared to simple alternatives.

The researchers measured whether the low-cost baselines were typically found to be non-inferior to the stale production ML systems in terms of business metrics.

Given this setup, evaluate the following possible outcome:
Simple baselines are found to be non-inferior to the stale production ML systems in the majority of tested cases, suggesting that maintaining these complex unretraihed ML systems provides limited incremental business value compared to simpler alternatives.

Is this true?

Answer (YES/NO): YES